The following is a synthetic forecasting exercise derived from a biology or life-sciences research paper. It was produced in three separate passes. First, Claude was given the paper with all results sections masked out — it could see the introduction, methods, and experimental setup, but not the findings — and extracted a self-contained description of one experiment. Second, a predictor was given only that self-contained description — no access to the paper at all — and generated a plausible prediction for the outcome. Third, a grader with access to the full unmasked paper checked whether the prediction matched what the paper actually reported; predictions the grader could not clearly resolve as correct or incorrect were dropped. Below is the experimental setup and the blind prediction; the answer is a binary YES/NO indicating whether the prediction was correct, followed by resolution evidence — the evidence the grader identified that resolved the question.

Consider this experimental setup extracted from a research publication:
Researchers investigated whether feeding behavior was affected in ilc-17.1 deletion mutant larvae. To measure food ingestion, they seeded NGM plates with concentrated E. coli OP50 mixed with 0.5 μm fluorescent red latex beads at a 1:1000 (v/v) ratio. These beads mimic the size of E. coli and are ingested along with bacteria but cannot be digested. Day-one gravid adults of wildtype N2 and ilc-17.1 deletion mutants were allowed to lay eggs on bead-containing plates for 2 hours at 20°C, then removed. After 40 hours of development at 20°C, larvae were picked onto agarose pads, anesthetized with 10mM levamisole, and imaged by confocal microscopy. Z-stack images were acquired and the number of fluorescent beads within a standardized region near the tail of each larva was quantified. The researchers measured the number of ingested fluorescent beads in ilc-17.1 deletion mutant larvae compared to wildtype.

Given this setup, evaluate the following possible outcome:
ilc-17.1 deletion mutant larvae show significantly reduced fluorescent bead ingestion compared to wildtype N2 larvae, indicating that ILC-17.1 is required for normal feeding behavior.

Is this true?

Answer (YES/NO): NO